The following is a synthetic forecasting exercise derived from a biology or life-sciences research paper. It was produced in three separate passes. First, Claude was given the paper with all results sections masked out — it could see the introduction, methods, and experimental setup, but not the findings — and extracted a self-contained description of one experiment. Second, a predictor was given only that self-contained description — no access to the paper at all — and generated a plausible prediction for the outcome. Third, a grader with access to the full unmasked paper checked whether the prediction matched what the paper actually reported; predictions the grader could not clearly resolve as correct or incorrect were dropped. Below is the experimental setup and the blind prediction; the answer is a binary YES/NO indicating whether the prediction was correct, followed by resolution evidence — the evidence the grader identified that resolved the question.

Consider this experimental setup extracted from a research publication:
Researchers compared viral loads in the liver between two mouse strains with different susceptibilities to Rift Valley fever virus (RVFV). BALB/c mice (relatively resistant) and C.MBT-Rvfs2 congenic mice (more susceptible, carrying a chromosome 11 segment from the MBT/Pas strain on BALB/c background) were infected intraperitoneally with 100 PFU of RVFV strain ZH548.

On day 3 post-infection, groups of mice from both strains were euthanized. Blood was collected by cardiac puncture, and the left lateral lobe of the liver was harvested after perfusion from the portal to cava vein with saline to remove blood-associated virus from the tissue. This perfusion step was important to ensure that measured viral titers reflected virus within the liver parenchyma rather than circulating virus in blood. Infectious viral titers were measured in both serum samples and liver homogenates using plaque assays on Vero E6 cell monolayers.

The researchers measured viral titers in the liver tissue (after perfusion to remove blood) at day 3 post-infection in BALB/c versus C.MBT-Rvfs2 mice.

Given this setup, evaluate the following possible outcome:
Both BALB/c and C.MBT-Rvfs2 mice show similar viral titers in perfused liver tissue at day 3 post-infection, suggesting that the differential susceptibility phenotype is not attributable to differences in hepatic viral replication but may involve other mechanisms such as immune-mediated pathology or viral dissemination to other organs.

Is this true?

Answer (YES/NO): NO